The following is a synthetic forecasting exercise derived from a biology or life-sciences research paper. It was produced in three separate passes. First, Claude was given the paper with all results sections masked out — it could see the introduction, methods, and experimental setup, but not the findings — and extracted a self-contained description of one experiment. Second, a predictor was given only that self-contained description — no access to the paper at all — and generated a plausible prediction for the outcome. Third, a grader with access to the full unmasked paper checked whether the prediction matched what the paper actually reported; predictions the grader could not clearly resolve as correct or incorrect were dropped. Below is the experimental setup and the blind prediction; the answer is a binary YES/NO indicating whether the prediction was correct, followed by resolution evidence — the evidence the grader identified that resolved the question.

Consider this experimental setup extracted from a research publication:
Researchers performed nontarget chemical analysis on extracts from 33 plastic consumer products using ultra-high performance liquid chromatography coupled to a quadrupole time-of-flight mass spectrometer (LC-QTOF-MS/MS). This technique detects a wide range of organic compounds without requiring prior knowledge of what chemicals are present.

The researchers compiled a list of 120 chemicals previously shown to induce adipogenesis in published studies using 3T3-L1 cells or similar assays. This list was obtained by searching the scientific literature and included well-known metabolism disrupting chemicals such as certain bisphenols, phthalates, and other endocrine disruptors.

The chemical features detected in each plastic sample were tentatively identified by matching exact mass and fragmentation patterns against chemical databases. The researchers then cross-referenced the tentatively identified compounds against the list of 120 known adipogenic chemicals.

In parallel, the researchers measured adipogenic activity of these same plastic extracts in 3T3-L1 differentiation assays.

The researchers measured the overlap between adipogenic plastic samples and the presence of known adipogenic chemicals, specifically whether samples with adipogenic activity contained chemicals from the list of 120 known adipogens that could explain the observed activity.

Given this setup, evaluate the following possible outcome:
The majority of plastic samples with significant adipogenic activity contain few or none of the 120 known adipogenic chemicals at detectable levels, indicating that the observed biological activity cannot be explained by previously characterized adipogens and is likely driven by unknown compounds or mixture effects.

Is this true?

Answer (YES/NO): NO